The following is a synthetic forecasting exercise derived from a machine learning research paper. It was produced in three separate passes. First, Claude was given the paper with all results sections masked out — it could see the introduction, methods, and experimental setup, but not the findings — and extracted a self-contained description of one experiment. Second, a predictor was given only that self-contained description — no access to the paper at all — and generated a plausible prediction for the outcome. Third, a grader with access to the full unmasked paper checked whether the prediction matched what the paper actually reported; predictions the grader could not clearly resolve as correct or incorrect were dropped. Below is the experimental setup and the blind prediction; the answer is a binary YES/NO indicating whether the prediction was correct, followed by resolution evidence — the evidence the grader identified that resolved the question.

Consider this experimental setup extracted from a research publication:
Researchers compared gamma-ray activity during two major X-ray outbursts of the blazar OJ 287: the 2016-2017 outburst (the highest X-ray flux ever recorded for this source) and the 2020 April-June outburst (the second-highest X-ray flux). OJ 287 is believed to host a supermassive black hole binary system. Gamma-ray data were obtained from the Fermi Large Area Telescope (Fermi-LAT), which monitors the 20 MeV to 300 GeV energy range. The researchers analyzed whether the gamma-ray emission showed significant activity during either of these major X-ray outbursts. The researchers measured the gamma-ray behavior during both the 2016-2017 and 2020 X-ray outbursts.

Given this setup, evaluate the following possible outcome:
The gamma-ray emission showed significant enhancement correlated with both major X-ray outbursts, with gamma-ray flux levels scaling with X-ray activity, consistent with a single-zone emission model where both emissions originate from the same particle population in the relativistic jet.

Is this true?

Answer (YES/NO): NO